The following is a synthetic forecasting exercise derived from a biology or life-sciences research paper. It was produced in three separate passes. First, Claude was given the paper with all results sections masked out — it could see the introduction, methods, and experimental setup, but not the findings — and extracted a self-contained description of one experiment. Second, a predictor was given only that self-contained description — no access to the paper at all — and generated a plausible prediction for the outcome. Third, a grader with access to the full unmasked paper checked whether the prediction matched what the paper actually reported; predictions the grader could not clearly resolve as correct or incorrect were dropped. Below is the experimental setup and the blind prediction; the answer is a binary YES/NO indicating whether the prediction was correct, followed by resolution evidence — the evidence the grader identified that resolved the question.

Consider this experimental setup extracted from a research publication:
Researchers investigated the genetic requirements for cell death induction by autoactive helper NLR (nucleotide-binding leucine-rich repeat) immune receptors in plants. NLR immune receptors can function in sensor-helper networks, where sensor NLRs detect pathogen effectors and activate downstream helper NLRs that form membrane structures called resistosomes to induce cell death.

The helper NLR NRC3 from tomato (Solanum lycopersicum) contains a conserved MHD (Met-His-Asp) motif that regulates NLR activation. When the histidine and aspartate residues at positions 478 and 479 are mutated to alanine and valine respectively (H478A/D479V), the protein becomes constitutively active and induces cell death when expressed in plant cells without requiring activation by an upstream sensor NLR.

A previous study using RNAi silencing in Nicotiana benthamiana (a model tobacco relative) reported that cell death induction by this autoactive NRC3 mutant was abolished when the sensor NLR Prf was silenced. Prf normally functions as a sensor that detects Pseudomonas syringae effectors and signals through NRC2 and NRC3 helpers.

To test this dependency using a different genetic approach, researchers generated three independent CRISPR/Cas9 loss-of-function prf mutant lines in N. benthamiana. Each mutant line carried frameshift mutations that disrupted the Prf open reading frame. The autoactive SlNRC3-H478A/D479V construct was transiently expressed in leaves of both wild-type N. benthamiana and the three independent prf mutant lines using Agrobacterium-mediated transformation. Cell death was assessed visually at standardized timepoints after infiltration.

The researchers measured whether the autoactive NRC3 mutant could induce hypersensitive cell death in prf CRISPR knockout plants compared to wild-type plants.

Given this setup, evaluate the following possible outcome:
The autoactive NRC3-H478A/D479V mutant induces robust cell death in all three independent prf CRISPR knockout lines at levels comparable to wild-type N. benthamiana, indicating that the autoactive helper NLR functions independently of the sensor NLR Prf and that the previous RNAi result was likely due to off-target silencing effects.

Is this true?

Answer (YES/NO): YES